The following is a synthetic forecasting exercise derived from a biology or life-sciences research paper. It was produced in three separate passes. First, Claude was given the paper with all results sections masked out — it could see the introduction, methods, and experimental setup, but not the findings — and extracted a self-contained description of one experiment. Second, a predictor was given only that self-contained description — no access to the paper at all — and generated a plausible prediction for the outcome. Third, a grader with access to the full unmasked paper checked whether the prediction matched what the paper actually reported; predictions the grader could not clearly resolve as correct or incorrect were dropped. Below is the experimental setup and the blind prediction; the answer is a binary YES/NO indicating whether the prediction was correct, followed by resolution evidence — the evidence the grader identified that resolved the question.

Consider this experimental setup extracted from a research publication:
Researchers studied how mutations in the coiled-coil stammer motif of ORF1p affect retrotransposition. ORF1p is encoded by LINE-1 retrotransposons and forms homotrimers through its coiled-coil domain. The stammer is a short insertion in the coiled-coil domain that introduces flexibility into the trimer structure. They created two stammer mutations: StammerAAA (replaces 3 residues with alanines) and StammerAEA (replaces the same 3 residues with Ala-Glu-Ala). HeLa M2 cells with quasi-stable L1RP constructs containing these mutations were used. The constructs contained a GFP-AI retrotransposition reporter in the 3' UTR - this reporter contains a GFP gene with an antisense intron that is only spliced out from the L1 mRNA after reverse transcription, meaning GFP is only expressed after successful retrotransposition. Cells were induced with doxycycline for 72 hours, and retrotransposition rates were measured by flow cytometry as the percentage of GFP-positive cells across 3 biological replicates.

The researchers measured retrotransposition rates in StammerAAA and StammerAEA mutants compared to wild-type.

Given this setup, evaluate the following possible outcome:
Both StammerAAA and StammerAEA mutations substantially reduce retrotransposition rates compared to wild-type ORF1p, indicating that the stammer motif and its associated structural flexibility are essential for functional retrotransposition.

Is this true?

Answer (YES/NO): YES